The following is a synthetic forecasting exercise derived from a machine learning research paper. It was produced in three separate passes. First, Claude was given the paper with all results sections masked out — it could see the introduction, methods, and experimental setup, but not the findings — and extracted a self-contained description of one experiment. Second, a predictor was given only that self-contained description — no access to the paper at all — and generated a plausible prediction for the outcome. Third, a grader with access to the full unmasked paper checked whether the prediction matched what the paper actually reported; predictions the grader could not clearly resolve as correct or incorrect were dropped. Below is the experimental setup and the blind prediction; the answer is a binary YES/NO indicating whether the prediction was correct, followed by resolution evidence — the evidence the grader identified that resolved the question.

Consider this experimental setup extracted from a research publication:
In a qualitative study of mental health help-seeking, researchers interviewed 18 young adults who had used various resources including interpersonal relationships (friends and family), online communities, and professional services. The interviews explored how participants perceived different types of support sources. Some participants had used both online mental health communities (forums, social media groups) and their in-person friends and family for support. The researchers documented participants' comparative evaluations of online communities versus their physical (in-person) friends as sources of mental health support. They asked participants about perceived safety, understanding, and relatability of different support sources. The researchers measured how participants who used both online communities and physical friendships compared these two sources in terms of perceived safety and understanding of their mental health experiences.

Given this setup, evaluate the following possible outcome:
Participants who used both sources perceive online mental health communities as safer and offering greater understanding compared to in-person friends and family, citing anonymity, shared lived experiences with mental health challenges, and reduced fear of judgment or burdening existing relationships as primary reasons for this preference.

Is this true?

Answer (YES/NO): NO